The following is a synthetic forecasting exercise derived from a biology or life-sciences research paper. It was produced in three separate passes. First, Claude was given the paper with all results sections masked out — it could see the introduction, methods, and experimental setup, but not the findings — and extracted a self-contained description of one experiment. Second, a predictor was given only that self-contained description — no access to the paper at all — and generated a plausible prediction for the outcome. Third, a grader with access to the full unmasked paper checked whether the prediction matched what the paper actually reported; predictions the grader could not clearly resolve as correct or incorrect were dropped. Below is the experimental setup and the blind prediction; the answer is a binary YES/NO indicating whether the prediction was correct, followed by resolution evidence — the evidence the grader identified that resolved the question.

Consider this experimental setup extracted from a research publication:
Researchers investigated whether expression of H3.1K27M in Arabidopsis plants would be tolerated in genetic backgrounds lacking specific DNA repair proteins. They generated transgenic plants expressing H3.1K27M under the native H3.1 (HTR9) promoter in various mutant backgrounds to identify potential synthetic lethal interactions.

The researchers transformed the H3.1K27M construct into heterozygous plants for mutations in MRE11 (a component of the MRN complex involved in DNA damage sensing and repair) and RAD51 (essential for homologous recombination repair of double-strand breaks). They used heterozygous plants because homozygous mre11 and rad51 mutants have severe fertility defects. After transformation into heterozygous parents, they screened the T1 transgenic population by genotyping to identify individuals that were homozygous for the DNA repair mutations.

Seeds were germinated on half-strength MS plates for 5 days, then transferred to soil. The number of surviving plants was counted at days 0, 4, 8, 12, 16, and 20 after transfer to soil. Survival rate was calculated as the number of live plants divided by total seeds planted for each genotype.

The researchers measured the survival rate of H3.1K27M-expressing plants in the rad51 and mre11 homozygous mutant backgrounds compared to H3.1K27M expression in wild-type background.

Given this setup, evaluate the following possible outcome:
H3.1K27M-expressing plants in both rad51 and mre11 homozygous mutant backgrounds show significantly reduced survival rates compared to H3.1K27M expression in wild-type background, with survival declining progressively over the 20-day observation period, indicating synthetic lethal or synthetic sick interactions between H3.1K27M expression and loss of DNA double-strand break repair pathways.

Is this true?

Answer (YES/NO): NO